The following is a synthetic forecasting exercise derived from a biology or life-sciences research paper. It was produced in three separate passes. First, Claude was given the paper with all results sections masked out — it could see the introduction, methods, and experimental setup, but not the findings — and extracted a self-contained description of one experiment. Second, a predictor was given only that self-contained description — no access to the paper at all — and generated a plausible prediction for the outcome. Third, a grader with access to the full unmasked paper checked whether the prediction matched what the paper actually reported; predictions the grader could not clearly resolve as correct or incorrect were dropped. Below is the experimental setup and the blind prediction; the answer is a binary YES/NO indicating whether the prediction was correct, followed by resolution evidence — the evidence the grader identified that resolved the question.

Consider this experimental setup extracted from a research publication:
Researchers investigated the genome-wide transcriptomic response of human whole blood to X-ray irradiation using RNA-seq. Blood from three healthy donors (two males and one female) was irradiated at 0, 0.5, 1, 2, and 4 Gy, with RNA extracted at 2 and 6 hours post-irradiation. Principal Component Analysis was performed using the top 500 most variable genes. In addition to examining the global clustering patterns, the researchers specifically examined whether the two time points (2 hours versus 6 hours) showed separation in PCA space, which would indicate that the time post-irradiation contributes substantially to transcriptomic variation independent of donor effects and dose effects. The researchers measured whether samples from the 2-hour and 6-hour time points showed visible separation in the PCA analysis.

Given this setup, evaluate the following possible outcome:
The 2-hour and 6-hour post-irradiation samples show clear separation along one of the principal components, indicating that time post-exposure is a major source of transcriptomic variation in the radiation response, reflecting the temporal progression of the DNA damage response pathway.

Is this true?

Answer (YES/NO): YES